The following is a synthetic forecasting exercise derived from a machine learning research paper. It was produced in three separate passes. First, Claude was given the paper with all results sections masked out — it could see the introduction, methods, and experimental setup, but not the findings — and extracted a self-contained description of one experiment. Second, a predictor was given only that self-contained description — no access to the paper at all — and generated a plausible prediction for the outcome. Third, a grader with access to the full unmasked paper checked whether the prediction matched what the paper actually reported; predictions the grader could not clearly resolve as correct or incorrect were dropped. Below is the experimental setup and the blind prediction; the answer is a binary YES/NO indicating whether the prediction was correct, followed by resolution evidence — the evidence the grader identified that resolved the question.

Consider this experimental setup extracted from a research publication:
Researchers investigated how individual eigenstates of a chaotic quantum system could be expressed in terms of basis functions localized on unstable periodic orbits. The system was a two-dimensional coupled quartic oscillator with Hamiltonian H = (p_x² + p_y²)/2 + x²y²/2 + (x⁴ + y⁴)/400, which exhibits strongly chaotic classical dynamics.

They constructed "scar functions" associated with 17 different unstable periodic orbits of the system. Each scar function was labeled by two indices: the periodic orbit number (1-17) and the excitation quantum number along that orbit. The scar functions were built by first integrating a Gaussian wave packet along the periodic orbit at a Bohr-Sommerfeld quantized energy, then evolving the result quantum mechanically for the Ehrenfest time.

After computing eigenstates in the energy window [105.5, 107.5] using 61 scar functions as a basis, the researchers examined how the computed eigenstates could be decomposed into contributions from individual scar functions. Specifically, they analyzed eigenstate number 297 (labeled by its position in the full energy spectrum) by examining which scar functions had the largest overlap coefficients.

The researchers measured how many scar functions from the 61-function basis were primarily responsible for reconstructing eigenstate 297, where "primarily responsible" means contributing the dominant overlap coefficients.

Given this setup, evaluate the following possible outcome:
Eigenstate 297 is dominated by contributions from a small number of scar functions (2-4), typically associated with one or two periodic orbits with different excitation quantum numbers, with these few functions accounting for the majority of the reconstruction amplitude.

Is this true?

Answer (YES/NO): NO